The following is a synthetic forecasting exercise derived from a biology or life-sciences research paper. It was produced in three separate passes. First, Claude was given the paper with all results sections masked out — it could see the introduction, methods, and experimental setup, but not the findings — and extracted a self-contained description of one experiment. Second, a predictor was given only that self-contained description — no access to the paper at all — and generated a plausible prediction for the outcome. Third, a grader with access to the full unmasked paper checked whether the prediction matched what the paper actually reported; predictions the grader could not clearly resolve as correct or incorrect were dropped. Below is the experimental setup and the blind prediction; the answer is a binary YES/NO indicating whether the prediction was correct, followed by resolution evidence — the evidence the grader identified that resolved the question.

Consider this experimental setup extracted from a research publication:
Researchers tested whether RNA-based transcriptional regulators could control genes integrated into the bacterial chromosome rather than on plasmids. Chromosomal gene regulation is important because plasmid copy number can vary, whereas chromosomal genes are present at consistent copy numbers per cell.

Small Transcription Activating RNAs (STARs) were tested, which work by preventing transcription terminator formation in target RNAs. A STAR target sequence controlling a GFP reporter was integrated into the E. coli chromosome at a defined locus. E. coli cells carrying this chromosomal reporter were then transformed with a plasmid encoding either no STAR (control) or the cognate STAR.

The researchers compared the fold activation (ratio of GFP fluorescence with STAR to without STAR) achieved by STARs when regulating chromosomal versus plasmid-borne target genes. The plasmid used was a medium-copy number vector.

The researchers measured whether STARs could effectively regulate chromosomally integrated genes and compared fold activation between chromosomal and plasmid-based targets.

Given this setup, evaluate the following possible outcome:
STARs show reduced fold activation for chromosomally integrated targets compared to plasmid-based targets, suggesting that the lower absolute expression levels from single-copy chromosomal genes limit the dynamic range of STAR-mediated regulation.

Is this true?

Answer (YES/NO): NO